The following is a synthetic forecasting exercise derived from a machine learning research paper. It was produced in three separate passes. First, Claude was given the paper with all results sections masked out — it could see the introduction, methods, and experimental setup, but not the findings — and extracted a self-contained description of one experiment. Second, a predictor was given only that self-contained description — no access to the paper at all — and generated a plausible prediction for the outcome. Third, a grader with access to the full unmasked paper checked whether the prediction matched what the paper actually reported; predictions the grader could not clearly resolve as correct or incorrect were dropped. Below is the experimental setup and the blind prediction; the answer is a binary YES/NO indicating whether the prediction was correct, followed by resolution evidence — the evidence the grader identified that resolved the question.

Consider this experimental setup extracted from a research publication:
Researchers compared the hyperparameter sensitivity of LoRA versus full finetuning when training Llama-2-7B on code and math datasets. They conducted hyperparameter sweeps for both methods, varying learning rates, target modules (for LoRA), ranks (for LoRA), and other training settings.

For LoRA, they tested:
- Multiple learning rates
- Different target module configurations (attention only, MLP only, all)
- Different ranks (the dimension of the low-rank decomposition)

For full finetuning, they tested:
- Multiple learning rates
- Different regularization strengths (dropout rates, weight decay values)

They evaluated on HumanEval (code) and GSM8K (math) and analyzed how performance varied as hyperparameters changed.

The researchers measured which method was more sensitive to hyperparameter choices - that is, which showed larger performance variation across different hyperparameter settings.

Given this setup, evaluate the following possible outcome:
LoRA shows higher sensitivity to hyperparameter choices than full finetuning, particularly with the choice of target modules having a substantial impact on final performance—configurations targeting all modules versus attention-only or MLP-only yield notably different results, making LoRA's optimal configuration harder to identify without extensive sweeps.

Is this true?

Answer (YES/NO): YES